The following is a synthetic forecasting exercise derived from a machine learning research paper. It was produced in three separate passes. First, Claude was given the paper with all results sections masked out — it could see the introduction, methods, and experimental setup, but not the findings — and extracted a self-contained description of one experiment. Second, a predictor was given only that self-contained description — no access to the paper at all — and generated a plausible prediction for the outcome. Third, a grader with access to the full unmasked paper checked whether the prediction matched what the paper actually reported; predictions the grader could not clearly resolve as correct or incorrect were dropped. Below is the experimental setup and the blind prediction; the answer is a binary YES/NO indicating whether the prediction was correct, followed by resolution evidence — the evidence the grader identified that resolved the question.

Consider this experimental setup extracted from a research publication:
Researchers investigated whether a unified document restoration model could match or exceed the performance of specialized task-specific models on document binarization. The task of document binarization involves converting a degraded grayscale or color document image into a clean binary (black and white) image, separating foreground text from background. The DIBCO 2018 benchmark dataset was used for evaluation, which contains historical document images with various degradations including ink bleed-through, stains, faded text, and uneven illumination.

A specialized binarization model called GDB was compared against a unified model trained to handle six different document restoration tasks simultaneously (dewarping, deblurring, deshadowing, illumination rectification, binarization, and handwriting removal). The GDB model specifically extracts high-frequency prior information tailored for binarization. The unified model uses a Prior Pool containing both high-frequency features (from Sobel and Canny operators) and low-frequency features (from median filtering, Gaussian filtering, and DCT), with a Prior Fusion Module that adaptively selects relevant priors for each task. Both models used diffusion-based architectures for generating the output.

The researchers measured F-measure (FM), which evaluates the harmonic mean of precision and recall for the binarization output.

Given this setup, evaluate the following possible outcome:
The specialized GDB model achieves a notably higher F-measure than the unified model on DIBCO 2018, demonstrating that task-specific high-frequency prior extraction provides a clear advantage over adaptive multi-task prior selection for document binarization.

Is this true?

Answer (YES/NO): NO